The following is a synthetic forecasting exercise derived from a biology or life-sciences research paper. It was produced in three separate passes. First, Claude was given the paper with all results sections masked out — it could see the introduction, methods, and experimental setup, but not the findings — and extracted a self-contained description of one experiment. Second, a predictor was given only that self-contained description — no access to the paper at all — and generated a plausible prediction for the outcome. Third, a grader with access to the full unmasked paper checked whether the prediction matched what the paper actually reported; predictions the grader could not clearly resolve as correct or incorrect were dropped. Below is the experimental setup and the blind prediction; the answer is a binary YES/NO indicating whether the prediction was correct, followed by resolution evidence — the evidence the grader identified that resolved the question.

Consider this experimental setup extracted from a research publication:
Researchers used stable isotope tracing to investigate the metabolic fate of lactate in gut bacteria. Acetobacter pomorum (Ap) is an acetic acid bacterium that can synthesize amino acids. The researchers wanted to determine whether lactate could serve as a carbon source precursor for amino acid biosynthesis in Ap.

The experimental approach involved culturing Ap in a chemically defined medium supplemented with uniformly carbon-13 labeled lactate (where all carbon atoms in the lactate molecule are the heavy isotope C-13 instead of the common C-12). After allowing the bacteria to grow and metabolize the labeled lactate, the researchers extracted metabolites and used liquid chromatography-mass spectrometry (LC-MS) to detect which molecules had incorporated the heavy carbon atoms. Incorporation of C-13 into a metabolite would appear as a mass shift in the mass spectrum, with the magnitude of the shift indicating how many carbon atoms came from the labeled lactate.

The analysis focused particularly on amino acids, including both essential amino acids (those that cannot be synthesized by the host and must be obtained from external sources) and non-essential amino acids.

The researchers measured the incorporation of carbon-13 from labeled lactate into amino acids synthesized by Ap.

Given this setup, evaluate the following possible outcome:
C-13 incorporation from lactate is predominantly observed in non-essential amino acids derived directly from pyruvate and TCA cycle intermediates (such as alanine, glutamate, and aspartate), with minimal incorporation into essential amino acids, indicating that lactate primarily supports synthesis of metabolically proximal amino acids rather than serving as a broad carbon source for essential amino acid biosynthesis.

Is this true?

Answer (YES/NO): NO